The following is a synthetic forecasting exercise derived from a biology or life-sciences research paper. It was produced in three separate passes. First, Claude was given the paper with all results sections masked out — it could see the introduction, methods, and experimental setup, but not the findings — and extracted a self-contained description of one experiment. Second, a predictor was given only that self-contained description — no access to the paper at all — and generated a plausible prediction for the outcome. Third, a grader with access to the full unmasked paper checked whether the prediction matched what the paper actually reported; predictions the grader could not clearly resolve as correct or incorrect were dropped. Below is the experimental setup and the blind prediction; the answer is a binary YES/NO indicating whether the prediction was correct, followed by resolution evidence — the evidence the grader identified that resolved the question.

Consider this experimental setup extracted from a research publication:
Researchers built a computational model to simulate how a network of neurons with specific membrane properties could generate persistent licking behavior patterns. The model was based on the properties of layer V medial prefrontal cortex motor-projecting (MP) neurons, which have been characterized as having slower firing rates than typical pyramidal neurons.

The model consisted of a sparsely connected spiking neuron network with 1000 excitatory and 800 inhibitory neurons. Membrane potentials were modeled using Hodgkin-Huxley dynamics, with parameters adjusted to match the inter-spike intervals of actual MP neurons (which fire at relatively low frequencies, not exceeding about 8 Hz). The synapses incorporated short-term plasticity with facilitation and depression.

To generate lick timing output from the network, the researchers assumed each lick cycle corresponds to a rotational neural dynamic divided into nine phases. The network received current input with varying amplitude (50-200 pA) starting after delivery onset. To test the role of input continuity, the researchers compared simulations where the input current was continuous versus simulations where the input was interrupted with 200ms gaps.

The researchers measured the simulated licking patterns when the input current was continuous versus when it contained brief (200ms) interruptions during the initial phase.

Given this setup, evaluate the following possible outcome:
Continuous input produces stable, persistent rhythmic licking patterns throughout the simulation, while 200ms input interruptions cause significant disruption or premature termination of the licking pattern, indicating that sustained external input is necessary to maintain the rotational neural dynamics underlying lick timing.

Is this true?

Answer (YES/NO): YES